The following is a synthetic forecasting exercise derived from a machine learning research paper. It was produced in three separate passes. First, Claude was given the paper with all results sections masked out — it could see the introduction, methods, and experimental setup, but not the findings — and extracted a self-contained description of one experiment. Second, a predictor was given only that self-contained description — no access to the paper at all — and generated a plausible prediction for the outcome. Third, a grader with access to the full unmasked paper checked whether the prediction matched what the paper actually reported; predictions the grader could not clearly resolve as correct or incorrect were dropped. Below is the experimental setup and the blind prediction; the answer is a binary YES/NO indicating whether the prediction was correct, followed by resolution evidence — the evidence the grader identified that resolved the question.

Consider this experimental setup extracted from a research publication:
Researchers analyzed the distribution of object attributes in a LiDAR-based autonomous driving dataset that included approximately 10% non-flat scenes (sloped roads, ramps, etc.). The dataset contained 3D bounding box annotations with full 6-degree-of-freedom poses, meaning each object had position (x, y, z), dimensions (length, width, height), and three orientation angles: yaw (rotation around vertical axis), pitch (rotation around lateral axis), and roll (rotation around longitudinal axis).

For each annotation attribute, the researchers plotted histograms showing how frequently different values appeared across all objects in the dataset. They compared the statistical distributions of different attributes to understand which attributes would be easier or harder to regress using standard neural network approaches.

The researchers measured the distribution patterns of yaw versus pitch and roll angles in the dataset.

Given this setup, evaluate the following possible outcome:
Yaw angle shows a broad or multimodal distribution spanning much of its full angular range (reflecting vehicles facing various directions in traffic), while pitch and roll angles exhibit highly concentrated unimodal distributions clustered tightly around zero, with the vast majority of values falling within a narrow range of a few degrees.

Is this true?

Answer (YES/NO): YES